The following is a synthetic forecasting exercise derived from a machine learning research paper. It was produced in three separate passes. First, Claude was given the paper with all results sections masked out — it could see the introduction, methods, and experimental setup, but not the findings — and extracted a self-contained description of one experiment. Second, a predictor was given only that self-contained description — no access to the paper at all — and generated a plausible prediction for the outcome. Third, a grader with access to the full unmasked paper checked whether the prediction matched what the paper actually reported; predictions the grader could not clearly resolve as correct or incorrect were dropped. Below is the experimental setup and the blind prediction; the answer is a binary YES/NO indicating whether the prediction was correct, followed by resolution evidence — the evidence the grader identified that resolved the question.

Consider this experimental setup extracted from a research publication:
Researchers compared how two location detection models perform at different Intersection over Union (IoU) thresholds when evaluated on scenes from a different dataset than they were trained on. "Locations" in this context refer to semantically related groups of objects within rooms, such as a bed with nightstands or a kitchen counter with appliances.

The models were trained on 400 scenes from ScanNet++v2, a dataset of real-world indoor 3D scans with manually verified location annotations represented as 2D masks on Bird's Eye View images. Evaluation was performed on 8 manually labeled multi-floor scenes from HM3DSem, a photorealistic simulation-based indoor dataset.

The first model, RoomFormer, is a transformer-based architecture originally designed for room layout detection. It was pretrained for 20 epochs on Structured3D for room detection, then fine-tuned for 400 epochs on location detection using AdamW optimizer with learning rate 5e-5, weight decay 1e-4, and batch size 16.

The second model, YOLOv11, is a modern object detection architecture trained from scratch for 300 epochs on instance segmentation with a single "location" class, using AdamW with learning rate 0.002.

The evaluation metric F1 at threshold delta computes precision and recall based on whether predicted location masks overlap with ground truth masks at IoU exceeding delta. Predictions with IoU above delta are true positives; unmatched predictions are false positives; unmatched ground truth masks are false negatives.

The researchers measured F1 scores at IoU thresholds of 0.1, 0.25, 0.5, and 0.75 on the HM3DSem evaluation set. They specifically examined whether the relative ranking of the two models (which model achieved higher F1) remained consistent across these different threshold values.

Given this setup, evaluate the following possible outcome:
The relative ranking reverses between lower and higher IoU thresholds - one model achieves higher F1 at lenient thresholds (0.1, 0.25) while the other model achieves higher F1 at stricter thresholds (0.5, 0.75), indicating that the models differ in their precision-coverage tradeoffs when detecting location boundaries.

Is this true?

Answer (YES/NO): NO